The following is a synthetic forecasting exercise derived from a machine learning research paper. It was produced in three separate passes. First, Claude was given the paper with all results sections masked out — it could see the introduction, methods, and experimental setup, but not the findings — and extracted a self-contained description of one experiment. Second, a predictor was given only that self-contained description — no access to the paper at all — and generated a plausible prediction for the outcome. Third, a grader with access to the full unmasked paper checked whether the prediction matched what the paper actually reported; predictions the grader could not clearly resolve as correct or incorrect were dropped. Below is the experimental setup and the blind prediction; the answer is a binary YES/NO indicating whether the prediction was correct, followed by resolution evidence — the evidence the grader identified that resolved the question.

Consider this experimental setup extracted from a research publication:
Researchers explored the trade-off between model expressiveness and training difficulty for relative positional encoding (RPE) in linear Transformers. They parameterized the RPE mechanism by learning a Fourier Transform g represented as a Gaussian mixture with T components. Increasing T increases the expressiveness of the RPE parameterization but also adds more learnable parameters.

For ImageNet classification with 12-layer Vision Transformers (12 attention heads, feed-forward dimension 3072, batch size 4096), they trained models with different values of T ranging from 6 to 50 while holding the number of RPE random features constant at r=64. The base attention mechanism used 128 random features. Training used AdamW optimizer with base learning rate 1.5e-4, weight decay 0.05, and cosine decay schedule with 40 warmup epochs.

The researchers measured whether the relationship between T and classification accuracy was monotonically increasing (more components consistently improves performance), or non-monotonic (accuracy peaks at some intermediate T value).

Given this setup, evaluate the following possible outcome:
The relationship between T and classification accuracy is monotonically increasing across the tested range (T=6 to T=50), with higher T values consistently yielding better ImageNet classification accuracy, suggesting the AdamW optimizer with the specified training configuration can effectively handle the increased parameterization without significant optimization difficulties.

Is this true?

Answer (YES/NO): NO